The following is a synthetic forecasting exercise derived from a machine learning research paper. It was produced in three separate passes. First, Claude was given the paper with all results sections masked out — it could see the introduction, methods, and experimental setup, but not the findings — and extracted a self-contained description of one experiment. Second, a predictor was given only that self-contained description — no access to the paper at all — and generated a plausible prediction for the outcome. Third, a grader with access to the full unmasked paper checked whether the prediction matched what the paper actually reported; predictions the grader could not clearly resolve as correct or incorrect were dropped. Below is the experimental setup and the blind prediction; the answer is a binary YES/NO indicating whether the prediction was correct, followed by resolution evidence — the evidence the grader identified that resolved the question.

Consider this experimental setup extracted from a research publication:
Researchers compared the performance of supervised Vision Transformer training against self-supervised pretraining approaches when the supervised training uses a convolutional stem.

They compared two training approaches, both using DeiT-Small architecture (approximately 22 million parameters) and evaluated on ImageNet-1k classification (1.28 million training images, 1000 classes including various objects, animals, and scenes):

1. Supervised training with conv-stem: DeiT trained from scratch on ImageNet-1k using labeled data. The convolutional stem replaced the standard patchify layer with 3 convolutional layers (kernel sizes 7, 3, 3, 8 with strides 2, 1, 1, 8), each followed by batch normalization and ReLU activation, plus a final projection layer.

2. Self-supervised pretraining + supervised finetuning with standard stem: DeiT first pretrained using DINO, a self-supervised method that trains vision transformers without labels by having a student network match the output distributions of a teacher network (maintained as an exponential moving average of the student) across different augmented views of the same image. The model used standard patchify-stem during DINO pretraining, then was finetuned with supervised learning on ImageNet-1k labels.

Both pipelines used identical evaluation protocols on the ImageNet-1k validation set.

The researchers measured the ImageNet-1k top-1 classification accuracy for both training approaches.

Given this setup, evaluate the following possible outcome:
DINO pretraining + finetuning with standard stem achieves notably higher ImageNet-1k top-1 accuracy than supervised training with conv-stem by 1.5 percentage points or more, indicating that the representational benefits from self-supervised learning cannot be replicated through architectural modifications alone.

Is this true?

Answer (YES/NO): NO